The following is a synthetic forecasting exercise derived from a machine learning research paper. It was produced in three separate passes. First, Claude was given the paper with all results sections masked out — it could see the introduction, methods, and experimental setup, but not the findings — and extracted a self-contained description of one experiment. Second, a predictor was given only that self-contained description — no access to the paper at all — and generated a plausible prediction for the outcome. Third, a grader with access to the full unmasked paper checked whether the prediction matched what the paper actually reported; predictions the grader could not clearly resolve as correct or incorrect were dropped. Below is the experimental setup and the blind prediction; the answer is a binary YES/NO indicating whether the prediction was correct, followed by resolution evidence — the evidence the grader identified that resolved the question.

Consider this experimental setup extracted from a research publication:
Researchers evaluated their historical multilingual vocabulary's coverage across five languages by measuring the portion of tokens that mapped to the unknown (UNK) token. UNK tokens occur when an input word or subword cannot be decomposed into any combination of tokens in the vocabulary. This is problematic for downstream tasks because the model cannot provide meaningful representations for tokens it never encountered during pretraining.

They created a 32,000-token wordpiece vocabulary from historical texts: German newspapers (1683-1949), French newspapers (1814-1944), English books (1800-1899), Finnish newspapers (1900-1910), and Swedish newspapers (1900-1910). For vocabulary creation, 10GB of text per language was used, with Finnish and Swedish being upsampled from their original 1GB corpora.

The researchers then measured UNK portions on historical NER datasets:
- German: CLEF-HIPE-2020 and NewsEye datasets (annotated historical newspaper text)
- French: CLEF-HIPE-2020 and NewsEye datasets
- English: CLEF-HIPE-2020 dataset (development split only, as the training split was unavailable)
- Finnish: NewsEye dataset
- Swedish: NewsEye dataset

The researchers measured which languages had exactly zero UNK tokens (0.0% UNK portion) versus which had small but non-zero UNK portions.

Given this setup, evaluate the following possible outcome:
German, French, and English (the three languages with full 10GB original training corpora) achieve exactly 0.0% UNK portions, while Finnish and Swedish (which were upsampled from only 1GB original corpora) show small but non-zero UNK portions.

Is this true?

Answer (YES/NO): NO